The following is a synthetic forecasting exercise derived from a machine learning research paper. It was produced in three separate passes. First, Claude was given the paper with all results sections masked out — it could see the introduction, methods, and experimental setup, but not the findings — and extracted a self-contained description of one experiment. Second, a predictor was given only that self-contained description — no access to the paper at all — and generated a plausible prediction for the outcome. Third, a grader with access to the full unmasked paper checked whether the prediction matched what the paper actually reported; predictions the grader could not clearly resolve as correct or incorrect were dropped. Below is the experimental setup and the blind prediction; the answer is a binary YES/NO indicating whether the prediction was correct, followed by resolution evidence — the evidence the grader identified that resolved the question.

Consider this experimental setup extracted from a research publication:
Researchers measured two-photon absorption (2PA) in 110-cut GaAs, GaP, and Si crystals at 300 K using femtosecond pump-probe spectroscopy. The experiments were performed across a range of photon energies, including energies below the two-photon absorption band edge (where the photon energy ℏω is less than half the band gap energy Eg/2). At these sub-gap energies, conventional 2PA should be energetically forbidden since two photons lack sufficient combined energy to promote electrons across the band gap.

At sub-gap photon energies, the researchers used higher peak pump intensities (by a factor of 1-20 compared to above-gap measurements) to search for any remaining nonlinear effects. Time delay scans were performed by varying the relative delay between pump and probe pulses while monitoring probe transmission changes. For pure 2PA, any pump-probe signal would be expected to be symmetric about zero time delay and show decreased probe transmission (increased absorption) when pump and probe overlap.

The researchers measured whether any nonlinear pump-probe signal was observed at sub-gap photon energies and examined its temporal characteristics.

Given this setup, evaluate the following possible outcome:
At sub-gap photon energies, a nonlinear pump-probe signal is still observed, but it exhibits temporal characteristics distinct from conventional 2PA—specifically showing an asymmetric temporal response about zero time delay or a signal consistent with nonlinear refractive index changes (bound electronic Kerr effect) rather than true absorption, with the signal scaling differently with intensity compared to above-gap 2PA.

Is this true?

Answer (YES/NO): YES